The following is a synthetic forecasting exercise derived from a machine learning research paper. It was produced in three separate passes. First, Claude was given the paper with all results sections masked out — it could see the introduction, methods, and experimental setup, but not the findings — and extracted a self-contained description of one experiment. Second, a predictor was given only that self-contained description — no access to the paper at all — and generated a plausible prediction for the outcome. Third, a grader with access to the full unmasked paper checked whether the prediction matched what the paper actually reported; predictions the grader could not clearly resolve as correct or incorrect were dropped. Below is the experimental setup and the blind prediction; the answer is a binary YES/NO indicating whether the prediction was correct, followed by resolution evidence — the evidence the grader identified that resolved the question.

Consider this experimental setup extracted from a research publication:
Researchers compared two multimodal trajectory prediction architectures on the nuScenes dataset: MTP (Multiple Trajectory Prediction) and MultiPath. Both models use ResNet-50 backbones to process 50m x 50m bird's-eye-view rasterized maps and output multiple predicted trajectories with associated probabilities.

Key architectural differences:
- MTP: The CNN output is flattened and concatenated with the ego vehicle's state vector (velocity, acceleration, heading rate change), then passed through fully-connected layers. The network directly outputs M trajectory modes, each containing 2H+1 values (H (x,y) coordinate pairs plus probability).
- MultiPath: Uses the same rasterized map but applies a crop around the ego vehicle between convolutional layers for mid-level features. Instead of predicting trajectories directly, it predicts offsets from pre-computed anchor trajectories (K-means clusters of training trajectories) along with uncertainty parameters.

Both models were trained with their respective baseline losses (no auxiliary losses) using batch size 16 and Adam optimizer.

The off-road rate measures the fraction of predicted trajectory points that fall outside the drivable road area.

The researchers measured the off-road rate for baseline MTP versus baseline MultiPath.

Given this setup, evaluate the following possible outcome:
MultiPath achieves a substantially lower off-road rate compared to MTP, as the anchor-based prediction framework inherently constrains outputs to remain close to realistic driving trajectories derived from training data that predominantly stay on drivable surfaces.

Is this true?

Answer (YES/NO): NO